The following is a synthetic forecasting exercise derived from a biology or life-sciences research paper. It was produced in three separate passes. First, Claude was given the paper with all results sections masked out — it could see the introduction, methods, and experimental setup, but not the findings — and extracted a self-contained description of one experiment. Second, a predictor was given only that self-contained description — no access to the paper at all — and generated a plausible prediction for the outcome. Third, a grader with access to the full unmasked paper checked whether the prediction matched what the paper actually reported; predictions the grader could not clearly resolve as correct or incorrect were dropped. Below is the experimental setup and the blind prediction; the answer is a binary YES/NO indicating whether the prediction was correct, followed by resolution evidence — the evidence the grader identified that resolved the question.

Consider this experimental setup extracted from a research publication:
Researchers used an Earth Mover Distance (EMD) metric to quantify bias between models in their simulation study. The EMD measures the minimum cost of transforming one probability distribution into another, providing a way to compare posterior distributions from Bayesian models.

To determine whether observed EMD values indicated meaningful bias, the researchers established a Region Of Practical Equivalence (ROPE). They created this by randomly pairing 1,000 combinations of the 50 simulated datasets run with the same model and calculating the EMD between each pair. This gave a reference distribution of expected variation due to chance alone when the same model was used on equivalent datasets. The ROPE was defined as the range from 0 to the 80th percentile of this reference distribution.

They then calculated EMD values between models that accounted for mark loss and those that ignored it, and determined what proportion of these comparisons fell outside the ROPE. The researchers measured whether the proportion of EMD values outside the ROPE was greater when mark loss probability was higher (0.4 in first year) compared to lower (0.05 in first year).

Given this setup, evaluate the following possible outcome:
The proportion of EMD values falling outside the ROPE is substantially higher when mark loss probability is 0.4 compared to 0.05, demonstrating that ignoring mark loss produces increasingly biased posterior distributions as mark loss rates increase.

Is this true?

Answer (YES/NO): YES